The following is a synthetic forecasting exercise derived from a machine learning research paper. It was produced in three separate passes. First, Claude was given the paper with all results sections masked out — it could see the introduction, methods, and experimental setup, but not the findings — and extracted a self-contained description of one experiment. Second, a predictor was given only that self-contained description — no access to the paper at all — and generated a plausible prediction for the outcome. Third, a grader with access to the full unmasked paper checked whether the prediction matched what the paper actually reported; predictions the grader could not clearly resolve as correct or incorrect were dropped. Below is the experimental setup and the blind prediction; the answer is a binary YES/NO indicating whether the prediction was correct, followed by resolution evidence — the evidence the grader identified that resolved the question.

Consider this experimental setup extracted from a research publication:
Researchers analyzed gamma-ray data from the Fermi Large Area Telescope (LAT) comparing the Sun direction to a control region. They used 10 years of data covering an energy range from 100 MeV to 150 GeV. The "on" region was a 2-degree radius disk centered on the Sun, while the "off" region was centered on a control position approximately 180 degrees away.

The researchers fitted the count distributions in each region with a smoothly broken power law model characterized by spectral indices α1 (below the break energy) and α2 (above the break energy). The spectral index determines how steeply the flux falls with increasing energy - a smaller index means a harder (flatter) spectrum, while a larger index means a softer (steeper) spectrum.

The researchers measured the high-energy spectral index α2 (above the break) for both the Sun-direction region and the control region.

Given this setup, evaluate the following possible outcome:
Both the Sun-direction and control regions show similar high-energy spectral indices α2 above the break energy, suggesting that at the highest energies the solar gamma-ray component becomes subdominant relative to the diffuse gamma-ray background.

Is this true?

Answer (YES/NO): NO